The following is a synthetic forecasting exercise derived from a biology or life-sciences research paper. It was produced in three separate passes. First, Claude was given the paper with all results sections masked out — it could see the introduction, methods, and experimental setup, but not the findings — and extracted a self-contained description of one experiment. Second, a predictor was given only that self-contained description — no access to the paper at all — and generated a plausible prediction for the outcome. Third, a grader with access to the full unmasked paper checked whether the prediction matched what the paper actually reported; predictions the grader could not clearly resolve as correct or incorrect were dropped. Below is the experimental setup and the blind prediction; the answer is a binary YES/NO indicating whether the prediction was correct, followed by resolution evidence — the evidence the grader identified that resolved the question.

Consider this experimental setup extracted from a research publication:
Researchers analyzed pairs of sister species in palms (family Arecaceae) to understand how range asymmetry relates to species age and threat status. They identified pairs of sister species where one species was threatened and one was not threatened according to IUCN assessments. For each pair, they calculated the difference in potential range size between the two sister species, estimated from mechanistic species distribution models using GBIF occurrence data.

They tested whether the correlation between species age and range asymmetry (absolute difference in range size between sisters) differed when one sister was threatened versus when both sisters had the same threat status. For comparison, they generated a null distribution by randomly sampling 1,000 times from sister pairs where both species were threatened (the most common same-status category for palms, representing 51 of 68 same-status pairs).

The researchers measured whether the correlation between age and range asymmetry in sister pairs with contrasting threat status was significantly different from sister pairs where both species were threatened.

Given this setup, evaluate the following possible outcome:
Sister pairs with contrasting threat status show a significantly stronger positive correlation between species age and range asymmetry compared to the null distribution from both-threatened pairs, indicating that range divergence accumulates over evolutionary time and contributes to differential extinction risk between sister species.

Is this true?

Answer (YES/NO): NO